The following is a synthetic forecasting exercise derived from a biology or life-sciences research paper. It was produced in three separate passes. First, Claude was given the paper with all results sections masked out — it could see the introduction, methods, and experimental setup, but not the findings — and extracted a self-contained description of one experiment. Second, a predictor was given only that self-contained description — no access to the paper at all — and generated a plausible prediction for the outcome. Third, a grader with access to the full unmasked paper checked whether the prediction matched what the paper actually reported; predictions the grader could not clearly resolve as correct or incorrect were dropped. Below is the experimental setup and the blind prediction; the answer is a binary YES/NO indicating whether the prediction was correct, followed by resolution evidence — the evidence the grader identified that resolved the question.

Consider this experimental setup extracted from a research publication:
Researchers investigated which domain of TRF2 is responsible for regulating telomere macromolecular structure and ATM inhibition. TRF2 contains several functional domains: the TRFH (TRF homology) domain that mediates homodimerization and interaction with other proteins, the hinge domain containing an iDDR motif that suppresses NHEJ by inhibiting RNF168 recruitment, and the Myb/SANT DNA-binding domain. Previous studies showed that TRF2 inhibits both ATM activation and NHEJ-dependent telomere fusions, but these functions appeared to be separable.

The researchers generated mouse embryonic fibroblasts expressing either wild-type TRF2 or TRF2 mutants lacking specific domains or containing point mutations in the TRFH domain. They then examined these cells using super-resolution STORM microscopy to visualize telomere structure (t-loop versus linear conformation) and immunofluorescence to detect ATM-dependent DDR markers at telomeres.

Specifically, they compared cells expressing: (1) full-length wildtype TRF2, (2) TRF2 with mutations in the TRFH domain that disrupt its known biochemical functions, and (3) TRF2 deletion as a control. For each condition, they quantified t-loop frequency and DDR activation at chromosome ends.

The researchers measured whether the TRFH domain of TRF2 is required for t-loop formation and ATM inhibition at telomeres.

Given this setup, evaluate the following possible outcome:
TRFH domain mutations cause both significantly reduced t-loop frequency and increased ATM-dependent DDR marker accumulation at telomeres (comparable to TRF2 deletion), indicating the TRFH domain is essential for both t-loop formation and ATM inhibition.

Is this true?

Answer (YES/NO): YES